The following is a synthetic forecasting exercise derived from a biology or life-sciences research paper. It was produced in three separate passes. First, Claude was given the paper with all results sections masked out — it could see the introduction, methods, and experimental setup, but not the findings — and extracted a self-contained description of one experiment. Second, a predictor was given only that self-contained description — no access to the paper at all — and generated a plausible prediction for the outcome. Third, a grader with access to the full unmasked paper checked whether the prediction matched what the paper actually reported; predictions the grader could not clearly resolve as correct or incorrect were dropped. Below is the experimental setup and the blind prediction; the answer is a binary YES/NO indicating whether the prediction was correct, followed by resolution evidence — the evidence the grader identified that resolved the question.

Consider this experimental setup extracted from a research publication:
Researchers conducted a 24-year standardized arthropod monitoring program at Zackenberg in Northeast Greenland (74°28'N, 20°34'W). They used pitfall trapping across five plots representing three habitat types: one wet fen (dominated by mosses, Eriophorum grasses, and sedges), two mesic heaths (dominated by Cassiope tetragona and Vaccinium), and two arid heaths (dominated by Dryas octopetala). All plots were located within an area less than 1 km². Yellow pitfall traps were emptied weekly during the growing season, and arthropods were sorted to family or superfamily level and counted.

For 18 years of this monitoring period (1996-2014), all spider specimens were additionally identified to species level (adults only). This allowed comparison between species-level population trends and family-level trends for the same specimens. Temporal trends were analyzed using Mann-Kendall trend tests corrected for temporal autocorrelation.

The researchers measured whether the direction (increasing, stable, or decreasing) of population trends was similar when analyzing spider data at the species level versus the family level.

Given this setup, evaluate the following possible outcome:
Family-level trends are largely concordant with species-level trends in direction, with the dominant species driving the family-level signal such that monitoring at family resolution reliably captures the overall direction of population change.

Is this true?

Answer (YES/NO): YES